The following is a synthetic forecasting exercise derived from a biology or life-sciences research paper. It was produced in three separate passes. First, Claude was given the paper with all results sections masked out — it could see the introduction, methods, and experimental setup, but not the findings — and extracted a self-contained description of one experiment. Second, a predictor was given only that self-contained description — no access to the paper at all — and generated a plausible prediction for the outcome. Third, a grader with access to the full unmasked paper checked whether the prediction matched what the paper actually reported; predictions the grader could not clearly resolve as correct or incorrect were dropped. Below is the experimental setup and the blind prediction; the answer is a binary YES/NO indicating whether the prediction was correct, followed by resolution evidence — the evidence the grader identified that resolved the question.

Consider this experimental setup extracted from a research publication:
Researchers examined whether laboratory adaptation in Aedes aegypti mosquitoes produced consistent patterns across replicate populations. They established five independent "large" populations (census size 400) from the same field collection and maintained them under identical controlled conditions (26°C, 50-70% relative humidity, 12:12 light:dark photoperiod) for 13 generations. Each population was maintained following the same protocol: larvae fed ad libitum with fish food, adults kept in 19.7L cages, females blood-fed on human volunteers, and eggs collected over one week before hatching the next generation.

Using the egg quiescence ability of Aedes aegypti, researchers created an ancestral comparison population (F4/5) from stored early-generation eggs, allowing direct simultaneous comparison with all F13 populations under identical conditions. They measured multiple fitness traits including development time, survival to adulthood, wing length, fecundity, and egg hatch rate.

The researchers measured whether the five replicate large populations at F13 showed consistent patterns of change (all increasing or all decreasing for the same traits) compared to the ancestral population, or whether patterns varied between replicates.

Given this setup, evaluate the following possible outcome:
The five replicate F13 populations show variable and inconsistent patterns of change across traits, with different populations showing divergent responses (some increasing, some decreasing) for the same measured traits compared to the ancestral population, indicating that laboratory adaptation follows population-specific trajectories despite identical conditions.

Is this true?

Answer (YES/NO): NO